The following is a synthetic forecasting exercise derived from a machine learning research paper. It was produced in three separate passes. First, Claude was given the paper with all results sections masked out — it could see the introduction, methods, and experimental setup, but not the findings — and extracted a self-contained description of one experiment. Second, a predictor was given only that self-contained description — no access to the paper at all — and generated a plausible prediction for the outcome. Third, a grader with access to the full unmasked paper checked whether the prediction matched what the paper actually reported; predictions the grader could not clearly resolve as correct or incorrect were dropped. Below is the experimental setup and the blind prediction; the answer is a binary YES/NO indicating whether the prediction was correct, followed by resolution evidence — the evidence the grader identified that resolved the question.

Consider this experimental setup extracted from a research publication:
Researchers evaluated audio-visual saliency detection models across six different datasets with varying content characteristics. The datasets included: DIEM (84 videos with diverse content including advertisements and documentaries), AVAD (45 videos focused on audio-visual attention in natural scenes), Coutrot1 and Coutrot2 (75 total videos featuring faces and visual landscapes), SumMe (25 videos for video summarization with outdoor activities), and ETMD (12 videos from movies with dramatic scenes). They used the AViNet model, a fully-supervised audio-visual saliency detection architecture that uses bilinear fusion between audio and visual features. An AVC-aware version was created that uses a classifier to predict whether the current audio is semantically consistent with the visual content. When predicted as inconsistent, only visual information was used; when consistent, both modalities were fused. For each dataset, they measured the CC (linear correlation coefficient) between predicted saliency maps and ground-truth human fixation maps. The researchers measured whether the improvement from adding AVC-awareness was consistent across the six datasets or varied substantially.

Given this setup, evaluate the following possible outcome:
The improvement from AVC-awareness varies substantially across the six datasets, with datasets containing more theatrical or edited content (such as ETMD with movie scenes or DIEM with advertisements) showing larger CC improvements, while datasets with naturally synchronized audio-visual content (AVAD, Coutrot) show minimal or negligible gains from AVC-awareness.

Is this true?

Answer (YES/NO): NO